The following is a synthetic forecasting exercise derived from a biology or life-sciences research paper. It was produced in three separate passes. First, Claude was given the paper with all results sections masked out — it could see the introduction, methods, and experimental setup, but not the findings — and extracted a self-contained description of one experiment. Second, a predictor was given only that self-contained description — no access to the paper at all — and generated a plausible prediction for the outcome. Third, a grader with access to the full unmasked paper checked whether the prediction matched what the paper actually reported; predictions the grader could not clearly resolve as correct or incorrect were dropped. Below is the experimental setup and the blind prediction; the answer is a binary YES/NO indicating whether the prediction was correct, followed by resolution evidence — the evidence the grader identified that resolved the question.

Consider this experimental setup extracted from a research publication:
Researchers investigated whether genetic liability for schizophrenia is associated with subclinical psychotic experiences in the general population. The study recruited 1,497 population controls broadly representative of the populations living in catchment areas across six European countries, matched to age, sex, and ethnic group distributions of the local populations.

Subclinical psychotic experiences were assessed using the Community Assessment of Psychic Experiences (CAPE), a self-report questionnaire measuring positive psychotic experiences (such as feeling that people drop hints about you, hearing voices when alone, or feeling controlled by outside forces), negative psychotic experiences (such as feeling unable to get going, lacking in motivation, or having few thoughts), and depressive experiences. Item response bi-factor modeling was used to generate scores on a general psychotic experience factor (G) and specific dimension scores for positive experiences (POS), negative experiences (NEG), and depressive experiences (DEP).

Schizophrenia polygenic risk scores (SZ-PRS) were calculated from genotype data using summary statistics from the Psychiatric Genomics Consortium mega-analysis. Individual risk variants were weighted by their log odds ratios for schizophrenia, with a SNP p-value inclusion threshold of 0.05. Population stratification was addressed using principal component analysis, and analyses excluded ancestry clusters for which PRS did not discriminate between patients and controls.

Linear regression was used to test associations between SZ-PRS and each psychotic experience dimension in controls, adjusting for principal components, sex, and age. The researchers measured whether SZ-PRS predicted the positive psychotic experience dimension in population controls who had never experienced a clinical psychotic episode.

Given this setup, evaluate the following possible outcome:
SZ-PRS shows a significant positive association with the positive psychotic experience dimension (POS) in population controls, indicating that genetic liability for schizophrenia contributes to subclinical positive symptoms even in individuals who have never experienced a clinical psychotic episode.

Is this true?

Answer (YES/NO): YES